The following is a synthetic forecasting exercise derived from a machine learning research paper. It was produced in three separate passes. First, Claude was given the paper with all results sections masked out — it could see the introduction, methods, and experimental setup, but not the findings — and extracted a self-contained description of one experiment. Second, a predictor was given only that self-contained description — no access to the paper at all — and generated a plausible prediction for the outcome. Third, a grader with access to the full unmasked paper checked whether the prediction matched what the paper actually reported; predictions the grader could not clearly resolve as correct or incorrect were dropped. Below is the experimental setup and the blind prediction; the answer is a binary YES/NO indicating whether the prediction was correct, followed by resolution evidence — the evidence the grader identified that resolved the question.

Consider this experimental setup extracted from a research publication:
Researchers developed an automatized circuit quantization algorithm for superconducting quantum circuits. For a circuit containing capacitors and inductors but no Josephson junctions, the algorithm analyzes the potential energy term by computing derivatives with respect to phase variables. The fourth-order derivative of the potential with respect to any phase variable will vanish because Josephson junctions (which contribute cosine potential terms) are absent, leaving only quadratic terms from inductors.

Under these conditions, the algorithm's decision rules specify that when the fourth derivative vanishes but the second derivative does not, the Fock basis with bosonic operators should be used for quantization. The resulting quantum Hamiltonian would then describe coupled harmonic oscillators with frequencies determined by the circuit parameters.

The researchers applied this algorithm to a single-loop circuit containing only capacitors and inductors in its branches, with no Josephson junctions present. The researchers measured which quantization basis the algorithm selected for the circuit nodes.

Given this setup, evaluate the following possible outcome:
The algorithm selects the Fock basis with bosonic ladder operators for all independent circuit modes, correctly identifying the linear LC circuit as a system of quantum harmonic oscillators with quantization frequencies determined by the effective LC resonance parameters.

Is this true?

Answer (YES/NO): YES